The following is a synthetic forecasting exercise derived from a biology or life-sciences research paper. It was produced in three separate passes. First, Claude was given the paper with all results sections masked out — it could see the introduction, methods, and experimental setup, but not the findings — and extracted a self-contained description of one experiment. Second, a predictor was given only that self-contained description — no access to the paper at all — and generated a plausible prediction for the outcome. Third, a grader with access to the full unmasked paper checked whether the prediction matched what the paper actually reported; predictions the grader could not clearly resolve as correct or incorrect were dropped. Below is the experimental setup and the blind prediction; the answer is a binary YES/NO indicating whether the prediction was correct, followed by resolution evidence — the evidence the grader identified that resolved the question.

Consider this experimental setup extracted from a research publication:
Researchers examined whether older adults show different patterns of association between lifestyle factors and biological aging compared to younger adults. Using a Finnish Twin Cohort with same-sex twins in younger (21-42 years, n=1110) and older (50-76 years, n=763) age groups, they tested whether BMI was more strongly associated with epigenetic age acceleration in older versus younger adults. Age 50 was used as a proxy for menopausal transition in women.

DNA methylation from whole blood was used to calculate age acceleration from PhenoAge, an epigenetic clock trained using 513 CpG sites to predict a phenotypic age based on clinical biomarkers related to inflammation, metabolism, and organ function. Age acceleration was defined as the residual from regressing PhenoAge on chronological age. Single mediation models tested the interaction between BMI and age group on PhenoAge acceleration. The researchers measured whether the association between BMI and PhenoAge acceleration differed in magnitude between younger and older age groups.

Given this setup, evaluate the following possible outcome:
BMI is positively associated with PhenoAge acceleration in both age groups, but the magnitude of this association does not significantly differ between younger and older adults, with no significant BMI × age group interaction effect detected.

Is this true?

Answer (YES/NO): YES